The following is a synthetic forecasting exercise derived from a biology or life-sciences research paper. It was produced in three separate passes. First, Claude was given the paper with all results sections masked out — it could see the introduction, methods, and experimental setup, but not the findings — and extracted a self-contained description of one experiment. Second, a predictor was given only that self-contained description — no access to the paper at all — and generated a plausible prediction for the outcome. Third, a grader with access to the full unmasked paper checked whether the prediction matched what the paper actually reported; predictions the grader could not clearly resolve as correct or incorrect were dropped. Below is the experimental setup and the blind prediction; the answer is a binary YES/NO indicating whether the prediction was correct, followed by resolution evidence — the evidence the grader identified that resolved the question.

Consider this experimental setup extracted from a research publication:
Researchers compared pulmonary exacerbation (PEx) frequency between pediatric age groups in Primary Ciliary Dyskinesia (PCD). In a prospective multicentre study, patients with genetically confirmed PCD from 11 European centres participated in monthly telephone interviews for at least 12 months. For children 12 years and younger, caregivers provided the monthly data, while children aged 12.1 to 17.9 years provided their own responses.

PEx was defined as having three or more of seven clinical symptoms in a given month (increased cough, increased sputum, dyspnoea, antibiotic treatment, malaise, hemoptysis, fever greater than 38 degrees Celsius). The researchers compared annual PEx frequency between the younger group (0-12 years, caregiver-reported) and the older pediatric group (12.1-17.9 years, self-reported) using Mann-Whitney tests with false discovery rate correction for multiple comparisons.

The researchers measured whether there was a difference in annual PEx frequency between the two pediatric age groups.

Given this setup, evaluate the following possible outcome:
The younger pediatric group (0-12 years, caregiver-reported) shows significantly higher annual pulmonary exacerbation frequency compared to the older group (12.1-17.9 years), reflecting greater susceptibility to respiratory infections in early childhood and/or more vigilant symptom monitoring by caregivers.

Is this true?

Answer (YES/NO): YES